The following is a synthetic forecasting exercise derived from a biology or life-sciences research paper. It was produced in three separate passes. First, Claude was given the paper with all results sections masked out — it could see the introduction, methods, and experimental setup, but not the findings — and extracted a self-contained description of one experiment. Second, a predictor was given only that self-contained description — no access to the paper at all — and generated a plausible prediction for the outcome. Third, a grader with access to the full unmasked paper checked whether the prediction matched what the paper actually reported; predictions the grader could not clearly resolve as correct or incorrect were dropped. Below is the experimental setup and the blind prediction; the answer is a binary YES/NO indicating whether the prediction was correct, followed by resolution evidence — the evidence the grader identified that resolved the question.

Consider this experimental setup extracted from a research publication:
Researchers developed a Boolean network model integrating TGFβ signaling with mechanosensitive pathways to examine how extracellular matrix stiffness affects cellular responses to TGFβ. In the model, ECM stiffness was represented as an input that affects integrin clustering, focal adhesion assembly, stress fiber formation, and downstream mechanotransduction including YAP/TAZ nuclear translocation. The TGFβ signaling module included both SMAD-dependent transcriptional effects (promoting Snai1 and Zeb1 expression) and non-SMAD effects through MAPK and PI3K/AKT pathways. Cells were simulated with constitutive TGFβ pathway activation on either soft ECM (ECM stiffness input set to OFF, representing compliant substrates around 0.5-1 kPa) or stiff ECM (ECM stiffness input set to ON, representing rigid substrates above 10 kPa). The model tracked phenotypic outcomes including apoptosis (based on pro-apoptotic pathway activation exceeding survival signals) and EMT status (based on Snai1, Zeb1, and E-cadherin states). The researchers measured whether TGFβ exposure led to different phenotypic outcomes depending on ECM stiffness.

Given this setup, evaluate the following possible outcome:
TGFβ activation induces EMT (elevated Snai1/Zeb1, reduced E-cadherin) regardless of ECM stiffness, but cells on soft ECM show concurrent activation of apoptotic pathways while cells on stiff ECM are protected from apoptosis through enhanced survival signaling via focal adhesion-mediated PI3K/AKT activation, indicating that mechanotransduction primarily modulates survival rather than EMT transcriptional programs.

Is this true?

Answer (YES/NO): NO